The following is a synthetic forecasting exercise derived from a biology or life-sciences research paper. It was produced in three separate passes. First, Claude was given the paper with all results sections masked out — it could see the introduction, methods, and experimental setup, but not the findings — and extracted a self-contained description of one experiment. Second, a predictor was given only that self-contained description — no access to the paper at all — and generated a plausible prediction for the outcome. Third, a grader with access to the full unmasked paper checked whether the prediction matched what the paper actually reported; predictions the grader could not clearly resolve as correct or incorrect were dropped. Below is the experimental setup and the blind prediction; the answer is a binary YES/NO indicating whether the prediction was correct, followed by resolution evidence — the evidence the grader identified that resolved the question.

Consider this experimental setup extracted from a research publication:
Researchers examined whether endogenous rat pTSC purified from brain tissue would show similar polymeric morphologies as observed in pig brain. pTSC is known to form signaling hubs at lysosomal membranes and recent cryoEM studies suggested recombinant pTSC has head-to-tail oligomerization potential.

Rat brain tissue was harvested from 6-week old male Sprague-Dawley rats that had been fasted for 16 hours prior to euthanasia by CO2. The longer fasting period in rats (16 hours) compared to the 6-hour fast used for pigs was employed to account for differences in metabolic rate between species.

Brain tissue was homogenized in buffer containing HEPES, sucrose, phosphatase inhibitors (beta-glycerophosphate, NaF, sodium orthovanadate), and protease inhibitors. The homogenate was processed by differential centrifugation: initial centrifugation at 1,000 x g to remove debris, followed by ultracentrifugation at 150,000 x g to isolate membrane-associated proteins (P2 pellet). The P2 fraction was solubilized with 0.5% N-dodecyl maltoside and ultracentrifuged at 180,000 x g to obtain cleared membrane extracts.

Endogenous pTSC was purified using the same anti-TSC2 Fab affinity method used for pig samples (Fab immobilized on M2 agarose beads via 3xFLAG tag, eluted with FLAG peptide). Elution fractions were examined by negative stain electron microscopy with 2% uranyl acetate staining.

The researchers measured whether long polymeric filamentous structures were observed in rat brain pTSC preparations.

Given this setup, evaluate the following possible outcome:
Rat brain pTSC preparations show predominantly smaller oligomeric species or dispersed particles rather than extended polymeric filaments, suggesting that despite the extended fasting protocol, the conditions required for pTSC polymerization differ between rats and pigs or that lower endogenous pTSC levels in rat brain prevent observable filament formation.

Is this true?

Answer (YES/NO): YES